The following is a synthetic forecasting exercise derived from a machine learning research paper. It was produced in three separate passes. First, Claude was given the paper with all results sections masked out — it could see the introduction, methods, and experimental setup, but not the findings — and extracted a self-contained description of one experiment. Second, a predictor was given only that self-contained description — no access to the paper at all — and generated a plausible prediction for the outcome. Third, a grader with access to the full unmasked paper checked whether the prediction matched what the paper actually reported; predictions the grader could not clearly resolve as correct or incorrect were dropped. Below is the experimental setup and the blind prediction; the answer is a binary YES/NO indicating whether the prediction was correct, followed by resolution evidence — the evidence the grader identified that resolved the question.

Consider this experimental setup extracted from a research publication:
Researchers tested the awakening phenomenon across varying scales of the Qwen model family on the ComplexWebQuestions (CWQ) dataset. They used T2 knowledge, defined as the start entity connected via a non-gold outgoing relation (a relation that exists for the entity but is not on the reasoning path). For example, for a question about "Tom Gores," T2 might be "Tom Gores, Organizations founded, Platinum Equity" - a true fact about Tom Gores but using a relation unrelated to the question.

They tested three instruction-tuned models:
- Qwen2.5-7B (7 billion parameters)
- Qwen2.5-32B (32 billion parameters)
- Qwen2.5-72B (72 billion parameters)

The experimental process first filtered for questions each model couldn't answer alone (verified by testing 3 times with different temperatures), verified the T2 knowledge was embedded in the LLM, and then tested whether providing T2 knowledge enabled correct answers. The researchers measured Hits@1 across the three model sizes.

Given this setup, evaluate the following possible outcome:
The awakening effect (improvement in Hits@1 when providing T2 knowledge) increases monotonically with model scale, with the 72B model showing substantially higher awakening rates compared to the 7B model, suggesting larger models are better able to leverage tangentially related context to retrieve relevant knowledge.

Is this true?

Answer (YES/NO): NO